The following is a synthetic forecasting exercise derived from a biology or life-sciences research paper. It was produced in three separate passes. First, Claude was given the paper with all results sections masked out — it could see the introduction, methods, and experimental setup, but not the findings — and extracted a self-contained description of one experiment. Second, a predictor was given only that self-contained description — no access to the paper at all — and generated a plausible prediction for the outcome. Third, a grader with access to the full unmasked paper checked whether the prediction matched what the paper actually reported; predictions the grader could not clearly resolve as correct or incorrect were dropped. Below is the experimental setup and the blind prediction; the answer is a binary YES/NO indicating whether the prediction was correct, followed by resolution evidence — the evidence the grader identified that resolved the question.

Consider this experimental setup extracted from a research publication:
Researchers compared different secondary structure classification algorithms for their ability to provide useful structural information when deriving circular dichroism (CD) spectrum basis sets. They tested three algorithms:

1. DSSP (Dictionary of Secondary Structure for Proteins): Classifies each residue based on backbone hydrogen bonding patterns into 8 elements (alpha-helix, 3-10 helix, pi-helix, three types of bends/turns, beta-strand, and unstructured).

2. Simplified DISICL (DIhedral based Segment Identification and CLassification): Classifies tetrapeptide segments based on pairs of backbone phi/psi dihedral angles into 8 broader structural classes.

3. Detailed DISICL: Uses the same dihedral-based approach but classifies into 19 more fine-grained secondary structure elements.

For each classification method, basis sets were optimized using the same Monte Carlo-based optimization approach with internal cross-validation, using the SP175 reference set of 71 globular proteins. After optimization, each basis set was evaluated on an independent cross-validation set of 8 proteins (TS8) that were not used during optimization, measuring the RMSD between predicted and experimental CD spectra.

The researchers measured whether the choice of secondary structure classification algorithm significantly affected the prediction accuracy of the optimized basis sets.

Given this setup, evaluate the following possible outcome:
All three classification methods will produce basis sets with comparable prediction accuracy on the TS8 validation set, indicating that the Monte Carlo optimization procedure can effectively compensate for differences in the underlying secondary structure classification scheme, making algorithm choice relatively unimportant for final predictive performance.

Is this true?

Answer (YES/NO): YES